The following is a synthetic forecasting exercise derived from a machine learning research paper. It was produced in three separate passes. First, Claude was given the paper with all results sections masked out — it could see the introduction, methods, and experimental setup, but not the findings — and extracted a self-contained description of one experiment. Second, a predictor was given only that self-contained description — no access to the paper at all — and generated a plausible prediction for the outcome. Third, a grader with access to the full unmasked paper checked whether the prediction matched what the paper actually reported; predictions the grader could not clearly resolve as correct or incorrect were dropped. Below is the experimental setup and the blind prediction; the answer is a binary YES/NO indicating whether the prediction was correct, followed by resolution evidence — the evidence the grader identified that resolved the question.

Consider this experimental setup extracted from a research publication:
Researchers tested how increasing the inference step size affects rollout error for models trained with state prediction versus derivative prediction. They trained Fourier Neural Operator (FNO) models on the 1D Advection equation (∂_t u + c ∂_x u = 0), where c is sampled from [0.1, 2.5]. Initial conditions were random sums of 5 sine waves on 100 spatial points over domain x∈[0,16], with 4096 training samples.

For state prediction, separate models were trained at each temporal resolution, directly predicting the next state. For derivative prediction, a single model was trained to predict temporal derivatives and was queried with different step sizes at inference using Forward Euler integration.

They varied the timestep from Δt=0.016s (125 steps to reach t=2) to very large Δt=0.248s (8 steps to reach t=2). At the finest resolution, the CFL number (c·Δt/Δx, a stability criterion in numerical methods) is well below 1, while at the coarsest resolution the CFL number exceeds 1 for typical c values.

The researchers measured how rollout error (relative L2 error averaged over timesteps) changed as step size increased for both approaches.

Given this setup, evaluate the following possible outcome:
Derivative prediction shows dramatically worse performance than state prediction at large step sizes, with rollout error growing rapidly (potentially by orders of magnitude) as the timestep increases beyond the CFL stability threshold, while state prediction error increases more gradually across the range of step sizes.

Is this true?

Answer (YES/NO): NO